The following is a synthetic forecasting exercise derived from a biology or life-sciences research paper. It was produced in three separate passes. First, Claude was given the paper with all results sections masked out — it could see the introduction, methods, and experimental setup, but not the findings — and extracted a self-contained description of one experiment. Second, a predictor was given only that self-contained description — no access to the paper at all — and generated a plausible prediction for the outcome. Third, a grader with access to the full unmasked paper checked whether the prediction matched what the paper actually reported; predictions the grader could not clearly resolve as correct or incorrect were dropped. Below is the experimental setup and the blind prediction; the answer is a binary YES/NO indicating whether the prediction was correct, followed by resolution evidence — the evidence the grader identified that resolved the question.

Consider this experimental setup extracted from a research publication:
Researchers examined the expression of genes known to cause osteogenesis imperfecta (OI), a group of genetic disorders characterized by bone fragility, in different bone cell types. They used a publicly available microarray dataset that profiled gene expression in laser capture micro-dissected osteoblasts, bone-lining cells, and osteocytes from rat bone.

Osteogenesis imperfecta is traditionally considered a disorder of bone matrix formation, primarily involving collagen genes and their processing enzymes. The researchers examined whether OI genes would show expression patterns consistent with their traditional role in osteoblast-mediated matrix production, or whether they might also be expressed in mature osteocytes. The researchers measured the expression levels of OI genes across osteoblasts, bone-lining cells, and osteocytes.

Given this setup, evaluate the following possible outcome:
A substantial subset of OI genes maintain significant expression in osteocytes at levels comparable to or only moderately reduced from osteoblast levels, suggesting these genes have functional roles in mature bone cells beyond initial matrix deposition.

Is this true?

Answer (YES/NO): NO